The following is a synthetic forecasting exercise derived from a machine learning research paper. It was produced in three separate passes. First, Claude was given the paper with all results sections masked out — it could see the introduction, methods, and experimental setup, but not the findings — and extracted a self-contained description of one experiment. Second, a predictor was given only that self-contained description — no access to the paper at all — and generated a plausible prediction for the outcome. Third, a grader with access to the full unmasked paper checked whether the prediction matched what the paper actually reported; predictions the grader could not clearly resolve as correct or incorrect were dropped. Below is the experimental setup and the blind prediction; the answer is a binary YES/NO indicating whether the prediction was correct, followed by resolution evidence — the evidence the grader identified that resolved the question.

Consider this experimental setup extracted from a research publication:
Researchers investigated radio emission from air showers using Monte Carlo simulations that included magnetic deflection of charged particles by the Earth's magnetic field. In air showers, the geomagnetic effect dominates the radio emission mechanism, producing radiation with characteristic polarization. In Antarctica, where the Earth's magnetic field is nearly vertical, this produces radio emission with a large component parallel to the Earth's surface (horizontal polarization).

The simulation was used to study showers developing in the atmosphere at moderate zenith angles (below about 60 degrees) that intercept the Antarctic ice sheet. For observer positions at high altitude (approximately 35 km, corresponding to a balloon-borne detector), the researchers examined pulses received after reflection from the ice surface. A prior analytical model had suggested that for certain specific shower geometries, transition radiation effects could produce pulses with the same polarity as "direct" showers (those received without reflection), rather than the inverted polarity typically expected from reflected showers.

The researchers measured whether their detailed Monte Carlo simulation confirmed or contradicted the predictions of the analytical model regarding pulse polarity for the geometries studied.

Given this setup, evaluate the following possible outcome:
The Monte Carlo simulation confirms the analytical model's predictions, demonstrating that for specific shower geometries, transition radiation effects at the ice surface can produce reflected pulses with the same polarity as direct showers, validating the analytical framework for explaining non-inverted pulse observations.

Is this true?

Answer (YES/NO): NO